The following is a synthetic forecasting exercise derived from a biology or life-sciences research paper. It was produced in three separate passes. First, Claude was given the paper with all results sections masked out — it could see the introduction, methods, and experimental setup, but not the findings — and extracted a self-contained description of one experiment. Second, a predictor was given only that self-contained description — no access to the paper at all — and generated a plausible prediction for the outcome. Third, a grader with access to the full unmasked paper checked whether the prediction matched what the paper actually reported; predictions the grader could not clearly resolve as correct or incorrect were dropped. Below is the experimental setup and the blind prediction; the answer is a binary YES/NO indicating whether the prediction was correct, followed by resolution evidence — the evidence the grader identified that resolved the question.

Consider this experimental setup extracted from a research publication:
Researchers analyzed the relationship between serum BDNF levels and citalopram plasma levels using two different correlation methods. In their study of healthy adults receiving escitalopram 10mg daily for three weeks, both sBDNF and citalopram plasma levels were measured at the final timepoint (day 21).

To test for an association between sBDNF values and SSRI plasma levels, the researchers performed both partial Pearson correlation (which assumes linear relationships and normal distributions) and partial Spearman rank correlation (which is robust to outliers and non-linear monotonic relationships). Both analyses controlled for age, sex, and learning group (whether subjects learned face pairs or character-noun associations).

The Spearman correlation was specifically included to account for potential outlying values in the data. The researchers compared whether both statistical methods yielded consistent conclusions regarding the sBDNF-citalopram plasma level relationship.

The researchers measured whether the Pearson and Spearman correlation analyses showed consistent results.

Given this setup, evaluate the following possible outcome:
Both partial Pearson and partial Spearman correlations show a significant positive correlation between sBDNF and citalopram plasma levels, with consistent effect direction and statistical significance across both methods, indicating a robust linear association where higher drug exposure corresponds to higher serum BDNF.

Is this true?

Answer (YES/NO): NO